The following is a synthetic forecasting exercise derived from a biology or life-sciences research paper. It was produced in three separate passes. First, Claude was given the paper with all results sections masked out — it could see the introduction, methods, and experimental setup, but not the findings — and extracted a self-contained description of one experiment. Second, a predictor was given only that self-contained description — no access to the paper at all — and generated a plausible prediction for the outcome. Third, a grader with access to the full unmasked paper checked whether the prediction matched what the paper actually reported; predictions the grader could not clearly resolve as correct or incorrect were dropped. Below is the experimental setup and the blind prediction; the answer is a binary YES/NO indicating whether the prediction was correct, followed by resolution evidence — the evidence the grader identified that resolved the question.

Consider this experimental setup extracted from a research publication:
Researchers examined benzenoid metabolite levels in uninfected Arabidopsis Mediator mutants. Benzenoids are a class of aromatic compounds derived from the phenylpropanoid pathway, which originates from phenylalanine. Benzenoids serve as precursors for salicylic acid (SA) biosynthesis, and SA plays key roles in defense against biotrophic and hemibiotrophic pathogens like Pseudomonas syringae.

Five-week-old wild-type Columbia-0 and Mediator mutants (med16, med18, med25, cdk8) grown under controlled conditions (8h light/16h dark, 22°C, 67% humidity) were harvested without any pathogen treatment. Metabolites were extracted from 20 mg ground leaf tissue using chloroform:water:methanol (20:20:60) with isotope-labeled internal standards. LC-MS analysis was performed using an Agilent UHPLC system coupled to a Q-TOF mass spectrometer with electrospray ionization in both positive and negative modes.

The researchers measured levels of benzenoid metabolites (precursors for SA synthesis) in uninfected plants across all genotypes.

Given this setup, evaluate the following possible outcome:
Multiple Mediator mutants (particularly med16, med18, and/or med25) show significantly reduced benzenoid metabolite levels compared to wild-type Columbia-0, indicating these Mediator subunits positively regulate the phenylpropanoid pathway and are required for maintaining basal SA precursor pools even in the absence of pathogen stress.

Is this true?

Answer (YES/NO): NO